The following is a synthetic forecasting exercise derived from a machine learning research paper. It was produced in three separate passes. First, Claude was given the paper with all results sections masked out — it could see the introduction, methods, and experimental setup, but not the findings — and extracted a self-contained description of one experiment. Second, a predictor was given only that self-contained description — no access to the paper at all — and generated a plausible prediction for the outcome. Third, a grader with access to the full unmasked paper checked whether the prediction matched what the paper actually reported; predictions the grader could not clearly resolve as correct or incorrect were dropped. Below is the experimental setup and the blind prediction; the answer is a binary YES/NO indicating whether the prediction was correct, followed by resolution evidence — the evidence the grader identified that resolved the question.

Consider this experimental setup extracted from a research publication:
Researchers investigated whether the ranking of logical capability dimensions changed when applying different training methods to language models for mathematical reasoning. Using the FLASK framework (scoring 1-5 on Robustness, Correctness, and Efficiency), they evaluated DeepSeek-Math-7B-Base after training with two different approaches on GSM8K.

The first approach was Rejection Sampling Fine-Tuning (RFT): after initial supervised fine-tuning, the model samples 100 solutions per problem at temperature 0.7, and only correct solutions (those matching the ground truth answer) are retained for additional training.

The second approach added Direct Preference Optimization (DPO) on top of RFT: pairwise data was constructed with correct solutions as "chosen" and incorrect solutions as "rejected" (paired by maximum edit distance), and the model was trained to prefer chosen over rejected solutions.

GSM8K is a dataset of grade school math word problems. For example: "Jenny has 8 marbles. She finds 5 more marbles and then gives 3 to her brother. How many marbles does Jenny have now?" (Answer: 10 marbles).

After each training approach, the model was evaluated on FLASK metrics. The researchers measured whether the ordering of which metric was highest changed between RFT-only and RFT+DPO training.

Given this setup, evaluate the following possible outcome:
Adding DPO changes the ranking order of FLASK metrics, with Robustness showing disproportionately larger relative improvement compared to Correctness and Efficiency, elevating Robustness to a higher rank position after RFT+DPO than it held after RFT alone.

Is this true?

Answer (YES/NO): NO